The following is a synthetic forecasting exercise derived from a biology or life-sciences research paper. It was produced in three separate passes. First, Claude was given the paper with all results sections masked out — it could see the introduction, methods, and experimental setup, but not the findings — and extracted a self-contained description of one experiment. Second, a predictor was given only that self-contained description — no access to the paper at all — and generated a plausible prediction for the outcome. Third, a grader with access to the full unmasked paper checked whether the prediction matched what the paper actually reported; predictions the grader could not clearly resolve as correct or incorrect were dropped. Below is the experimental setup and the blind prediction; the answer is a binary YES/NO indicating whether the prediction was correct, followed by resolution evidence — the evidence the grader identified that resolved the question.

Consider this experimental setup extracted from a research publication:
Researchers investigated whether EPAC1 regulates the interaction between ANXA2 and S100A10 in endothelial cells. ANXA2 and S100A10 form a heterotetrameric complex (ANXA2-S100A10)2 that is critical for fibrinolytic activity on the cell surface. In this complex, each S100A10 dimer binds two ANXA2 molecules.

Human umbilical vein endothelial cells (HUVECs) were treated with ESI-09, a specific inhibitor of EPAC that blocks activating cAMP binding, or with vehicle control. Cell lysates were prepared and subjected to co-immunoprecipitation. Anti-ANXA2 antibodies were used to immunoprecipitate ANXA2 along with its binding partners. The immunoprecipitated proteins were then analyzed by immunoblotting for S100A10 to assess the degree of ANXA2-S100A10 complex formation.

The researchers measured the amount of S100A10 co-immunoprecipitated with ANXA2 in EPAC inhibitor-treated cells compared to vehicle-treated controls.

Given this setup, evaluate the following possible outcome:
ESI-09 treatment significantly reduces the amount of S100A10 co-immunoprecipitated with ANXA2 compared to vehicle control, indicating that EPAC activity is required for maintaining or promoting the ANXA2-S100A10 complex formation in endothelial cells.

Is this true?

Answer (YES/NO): NO